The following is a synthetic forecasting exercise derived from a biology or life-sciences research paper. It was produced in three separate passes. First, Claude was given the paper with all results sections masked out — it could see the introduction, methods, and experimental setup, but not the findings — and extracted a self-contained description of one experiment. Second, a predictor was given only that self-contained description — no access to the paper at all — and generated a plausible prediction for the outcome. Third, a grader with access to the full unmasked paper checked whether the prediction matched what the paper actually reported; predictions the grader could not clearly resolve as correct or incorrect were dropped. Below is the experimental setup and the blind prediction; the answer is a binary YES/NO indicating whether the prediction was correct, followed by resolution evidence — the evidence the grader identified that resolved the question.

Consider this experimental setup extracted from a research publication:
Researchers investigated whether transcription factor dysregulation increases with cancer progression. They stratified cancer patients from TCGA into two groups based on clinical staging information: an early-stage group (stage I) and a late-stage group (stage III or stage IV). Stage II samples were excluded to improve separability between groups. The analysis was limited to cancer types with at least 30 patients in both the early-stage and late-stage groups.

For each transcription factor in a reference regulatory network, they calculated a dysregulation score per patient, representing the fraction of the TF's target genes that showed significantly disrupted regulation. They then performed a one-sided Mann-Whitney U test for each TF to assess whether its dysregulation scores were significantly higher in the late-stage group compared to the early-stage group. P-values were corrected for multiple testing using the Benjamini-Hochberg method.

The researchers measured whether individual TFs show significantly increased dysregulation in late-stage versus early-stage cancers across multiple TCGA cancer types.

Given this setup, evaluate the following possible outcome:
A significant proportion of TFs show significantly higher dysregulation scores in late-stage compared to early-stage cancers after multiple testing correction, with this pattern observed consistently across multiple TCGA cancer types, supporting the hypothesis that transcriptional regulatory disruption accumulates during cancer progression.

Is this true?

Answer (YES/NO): YES